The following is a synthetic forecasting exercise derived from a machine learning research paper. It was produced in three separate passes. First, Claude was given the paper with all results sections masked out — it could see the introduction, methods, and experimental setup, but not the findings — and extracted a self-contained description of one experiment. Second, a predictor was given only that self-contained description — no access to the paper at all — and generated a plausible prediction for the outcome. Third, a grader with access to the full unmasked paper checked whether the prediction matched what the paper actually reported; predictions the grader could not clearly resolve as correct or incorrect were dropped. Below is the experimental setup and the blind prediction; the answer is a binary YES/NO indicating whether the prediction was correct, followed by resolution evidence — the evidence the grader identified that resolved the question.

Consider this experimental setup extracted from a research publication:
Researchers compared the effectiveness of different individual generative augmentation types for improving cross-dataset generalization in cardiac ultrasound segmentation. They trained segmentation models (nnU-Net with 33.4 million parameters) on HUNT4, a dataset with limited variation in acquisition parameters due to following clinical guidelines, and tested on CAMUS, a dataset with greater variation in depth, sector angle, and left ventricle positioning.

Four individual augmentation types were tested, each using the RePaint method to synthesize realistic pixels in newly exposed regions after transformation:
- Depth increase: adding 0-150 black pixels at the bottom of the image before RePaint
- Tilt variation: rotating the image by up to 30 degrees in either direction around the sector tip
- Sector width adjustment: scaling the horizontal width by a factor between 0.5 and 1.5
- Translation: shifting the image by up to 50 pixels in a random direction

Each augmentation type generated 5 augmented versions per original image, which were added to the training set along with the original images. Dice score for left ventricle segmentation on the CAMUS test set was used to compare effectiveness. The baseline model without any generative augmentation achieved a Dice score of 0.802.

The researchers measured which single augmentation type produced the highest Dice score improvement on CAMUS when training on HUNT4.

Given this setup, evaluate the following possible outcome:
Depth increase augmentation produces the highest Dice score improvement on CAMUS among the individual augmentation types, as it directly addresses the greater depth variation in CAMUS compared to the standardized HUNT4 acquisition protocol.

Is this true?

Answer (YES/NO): YES